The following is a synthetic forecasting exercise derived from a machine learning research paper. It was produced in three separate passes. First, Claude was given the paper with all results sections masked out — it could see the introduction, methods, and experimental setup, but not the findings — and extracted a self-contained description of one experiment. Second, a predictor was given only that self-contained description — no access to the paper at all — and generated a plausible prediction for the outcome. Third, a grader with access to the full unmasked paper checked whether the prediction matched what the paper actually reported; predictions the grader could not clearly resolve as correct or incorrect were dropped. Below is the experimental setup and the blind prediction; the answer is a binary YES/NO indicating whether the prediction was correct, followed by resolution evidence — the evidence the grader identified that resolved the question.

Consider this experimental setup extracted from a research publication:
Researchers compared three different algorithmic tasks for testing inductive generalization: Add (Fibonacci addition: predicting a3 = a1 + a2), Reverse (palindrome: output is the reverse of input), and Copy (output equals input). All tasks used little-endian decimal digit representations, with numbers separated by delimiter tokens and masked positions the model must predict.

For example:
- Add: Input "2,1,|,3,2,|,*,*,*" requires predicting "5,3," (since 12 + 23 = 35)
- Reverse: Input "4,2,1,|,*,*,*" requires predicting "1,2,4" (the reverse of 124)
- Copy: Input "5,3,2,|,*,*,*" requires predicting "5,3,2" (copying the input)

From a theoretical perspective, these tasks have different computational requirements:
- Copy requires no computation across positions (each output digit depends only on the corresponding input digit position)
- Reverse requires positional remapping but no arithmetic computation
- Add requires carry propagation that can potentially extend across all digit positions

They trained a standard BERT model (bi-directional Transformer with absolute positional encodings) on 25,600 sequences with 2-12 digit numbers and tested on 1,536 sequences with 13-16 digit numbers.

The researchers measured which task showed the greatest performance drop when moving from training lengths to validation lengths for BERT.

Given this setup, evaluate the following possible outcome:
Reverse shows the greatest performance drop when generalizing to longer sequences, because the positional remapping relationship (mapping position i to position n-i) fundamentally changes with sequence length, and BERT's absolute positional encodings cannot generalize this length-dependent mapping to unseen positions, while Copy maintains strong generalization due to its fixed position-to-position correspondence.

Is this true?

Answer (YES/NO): NO